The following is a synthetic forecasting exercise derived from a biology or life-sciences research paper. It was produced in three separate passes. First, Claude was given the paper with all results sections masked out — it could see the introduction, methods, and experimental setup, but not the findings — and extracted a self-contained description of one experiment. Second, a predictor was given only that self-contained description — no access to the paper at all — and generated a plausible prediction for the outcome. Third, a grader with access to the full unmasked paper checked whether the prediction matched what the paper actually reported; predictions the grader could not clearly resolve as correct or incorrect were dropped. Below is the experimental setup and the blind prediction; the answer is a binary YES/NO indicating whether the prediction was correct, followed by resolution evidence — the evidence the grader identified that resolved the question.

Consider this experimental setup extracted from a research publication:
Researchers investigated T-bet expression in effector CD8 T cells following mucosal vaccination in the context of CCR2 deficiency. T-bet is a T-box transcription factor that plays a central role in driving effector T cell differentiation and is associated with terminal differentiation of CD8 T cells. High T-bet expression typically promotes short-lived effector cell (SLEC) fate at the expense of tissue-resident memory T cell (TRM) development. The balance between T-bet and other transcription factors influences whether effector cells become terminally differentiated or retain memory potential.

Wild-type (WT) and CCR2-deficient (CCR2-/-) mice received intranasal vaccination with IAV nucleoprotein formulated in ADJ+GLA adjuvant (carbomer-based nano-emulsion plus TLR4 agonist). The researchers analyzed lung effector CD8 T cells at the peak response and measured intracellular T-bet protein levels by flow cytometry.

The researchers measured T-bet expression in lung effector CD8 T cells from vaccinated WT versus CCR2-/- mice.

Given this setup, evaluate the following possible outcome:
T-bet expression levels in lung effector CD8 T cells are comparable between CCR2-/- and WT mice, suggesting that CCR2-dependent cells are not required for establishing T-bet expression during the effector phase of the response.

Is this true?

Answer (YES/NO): NO